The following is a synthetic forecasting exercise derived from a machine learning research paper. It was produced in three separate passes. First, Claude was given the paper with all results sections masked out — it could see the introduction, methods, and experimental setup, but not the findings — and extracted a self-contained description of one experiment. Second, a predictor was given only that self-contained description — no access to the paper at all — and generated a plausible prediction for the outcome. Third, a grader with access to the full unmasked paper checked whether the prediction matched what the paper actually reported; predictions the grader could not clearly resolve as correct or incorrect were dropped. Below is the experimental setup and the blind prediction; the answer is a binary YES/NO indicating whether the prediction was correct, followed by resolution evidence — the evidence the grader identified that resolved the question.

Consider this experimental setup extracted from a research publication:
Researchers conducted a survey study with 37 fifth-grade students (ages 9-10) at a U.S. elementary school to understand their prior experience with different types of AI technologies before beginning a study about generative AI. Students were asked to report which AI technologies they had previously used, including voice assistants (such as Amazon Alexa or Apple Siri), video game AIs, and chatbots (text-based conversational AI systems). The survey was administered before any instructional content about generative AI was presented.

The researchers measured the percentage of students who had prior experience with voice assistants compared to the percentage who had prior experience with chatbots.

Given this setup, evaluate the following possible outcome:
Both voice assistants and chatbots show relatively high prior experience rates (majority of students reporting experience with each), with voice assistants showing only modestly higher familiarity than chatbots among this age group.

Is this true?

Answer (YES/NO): NO